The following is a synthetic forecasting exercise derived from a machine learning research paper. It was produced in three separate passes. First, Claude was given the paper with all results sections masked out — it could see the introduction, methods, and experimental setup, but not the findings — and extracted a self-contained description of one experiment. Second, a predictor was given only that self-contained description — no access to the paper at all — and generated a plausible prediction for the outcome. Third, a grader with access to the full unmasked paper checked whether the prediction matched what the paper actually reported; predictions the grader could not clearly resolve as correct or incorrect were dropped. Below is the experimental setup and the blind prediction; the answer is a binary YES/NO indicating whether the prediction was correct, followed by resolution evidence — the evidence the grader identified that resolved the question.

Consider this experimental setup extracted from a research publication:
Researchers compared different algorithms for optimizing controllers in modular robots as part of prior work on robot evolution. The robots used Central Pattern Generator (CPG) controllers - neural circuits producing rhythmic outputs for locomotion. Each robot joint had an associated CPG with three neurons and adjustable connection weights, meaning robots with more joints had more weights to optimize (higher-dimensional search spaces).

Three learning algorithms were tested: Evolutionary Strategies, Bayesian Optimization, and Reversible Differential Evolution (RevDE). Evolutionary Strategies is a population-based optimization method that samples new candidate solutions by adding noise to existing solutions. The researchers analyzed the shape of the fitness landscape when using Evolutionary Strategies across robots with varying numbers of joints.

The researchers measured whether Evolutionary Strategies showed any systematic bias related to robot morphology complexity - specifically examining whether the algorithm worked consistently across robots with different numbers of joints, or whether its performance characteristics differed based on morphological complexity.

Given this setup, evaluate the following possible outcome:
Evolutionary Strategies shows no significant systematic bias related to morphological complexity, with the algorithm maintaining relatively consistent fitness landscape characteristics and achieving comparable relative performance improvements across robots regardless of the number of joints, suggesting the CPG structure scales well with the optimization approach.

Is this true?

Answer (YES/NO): NO